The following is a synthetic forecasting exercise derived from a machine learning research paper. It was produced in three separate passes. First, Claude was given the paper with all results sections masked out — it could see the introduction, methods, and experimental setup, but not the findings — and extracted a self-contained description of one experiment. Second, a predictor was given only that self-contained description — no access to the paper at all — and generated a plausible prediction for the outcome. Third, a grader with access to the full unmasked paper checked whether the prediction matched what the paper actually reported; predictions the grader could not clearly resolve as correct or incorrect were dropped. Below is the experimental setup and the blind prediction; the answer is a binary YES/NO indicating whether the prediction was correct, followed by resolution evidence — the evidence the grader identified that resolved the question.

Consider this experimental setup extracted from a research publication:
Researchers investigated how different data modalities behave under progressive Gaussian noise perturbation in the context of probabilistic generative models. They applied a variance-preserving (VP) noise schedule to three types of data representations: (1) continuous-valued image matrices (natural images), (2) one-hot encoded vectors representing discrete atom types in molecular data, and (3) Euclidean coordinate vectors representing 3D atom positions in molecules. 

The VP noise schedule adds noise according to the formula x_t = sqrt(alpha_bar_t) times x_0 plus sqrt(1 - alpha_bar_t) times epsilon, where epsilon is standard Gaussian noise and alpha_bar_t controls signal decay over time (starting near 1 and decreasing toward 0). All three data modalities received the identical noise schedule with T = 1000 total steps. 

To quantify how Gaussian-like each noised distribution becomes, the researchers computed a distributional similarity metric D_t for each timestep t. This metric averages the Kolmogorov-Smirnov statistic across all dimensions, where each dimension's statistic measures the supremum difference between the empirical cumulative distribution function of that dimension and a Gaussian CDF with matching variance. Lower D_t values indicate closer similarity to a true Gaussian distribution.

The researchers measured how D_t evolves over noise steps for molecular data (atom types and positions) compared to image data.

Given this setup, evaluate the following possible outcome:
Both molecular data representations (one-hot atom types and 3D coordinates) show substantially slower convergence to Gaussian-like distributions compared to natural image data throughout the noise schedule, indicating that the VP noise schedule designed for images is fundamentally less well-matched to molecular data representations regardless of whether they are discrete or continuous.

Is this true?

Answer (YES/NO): NO